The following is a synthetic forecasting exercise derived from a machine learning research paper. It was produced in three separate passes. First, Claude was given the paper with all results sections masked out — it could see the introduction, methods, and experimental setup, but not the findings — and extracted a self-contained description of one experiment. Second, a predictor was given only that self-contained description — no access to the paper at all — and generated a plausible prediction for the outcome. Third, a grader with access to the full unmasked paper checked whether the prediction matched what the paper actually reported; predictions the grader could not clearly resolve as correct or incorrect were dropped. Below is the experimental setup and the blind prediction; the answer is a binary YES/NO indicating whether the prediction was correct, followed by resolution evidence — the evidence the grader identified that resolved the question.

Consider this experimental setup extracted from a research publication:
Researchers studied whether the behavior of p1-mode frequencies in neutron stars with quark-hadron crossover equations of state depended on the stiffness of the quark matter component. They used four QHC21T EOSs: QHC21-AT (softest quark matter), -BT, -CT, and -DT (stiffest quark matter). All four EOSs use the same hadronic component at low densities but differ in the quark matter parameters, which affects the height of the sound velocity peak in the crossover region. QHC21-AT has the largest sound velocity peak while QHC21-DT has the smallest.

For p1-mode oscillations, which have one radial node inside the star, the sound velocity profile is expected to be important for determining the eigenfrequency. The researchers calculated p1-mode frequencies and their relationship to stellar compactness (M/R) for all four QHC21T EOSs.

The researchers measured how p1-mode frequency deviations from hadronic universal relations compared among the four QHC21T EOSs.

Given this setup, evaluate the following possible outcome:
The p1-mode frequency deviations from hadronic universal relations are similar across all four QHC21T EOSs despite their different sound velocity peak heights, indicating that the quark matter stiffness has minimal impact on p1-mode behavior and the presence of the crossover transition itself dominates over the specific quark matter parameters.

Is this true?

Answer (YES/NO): NO